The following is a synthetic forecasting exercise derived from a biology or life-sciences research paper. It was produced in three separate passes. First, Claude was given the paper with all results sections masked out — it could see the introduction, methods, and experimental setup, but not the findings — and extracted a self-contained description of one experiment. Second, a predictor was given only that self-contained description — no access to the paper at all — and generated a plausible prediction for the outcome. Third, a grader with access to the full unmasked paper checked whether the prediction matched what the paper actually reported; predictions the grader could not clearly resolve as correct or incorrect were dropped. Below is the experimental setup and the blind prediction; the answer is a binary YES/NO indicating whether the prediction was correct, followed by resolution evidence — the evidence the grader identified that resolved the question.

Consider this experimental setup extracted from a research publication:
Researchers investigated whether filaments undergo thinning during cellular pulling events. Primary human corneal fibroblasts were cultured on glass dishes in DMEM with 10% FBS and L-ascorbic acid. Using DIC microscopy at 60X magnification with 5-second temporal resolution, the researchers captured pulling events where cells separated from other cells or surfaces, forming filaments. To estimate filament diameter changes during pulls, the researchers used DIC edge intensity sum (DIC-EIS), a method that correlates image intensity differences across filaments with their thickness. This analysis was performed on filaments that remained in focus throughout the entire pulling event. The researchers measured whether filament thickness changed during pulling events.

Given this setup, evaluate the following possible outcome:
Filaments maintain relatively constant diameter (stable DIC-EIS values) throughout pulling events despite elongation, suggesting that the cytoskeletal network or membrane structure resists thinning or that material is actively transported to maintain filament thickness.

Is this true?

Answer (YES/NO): NO